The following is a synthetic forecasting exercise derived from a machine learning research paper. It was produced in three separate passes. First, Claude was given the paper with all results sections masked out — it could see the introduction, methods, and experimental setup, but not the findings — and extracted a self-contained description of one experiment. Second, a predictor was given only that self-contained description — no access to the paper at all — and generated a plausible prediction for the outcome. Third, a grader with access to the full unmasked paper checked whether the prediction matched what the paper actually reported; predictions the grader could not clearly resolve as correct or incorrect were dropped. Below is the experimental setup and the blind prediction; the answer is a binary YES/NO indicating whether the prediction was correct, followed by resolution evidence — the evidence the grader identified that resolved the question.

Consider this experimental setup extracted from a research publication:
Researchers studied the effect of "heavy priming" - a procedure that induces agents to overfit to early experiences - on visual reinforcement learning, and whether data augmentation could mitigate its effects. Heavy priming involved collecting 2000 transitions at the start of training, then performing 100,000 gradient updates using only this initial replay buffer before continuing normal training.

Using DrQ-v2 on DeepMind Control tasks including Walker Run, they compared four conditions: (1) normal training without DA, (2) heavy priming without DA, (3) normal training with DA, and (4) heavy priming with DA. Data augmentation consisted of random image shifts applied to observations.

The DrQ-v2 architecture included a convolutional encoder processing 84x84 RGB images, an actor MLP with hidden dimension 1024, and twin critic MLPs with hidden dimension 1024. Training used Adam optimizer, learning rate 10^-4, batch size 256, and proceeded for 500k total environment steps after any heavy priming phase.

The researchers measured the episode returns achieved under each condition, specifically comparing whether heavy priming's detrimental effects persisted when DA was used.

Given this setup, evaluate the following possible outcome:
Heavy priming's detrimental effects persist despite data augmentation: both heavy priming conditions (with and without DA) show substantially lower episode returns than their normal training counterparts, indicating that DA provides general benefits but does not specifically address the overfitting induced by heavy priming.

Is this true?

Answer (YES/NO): NO